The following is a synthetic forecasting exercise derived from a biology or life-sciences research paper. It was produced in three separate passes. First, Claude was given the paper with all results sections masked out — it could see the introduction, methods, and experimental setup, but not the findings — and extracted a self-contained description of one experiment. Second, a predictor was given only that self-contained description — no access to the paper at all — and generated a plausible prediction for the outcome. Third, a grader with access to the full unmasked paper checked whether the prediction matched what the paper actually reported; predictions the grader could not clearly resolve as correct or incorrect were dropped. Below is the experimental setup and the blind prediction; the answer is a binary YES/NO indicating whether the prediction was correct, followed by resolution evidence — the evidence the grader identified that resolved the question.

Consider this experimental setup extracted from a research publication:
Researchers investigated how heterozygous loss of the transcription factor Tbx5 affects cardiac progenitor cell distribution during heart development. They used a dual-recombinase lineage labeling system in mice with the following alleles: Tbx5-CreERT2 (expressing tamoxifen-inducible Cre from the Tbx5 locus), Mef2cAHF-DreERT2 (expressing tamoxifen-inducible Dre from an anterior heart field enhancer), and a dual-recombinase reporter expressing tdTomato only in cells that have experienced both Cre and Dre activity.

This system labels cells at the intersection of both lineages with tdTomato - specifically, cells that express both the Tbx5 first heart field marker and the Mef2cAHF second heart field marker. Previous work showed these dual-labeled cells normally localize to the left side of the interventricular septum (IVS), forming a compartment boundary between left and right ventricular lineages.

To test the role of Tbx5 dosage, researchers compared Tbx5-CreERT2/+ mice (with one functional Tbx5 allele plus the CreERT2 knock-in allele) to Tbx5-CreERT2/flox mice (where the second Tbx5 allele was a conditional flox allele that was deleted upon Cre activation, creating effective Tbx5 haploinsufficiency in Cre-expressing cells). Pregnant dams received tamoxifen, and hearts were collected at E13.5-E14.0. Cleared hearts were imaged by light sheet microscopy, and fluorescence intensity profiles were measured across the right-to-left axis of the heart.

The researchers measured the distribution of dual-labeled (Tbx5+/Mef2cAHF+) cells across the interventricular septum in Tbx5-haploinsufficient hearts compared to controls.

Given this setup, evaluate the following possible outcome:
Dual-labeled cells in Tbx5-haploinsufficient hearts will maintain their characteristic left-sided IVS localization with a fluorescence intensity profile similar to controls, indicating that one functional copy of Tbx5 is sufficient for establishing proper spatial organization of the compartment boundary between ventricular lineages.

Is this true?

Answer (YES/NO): NO